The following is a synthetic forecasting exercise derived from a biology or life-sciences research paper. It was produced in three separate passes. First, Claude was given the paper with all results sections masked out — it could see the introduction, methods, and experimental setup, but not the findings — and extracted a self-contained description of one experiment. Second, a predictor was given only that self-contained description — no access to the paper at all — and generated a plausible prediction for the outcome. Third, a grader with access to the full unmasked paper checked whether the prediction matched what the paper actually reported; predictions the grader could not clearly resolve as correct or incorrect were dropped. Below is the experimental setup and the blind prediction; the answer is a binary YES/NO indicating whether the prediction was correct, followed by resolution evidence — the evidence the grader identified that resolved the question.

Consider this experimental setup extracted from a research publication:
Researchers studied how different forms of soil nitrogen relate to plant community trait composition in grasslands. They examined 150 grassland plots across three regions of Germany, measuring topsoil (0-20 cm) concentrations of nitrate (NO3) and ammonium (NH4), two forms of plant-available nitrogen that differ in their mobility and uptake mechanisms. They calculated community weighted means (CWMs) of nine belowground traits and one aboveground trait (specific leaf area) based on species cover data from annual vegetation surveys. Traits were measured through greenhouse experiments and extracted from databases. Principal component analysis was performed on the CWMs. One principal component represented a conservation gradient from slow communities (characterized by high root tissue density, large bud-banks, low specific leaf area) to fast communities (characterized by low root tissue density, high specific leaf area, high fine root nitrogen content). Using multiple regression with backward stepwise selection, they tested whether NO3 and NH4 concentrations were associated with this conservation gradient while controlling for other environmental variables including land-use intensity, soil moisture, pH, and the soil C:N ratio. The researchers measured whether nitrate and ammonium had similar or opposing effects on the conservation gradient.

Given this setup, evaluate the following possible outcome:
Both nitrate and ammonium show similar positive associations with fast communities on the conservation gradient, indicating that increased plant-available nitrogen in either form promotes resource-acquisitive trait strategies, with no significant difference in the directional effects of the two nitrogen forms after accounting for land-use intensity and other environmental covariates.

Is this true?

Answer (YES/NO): NO